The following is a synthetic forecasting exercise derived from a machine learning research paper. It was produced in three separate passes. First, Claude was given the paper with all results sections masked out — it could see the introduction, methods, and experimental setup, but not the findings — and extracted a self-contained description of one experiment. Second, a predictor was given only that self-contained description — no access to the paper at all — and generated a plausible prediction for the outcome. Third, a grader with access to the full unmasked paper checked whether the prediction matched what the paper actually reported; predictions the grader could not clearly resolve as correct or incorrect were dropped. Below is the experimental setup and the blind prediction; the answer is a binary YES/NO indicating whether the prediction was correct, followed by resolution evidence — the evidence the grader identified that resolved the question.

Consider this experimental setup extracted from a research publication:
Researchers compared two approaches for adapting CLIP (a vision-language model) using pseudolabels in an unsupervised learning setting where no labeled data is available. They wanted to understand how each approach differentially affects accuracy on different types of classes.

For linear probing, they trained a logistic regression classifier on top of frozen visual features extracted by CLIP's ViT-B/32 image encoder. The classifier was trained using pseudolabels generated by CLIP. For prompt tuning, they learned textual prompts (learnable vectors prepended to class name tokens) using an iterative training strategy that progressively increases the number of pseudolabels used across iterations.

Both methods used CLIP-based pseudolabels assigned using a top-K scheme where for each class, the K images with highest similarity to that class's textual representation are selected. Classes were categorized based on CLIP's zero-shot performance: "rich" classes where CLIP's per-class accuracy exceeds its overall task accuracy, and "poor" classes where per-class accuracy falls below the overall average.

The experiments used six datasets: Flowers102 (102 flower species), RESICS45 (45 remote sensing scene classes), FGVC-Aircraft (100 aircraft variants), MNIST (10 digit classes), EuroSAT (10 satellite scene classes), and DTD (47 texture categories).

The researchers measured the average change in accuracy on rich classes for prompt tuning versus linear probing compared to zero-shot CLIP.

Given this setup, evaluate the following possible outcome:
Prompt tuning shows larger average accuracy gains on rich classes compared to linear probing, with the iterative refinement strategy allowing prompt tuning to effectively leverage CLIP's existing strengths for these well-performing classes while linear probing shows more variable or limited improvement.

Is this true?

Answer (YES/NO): NO